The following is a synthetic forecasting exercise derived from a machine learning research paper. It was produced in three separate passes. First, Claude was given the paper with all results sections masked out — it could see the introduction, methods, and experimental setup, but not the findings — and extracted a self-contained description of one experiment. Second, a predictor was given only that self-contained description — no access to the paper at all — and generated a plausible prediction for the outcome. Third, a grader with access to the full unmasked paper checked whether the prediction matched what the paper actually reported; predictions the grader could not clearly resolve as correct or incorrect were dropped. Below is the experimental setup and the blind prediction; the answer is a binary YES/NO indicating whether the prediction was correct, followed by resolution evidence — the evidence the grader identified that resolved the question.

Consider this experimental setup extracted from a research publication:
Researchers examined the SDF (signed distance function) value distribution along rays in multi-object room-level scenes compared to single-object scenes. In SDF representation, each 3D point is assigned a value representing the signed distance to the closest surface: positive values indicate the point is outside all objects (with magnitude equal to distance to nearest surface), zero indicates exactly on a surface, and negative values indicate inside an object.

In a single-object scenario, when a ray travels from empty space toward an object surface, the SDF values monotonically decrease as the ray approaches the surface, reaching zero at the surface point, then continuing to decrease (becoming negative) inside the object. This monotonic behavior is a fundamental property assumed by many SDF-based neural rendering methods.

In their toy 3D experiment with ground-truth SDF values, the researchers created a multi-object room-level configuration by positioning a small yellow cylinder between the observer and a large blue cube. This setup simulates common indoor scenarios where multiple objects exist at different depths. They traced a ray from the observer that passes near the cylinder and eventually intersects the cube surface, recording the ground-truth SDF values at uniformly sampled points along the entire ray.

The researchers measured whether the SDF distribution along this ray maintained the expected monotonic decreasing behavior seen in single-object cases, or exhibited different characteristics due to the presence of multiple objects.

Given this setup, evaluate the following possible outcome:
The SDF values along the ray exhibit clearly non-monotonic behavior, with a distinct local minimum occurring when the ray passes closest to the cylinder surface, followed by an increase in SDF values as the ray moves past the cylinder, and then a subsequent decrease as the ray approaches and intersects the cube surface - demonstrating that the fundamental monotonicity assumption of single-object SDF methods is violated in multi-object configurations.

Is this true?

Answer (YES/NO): YES